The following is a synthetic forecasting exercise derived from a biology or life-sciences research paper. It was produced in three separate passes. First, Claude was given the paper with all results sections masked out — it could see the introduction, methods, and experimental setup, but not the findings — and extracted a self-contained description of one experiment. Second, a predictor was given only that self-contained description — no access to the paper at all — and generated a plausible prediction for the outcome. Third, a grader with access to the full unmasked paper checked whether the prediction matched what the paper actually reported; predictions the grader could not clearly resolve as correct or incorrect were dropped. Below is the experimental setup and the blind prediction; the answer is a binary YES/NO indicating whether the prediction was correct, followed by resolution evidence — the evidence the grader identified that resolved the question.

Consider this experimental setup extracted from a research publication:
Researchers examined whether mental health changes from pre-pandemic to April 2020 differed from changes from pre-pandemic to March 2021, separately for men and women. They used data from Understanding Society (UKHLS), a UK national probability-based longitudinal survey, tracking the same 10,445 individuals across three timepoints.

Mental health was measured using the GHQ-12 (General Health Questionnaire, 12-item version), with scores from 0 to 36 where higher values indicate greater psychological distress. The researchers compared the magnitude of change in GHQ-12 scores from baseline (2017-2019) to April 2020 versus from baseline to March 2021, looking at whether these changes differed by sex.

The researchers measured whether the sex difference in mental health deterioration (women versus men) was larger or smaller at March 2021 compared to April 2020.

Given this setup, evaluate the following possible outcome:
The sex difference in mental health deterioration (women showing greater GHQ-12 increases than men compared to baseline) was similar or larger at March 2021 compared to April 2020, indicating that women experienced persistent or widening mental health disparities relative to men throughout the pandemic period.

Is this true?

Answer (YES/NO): NO